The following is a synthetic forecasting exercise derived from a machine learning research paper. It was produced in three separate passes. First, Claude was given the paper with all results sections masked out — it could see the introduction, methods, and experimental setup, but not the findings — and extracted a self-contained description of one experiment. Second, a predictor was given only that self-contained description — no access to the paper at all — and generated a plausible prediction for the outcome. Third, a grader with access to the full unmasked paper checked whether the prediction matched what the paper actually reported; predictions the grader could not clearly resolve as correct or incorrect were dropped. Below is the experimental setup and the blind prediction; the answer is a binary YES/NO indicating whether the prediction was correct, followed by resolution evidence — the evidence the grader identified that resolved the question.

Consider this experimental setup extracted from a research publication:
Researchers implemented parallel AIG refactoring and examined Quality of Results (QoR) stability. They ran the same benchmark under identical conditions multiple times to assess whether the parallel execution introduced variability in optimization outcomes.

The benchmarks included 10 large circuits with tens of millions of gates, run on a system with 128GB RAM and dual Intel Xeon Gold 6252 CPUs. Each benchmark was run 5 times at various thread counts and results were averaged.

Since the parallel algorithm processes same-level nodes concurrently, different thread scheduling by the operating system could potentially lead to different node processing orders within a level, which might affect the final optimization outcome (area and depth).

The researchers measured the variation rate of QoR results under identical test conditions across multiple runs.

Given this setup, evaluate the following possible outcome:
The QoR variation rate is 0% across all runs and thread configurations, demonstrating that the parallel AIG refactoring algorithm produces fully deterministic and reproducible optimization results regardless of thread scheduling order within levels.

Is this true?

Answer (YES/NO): NO